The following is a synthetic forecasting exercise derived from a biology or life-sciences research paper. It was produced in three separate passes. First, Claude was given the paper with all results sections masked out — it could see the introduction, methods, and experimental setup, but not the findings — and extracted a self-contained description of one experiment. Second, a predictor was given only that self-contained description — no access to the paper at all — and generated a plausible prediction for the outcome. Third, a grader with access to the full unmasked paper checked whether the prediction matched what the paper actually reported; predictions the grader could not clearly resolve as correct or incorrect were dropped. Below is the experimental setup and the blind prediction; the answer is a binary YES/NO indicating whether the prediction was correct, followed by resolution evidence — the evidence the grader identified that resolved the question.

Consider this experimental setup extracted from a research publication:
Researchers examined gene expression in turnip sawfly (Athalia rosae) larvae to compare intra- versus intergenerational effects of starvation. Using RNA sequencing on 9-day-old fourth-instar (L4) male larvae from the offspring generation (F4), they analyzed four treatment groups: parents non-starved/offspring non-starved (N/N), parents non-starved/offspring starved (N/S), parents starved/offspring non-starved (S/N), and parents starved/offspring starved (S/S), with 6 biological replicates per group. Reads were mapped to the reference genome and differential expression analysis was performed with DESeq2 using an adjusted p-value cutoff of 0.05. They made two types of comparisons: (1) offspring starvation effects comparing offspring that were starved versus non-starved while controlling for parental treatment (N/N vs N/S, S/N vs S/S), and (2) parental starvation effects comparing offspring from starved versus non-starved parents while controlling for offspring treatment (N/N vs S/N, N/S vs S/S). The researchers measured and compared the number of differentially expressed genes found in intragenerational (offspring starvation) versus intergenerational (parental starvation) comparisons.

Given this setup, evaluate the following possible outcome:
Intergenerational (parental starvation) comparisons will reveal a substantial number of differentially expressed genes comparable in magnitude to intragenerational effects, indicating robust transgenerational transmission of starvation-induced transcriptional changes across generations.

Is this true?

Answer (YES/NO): NO